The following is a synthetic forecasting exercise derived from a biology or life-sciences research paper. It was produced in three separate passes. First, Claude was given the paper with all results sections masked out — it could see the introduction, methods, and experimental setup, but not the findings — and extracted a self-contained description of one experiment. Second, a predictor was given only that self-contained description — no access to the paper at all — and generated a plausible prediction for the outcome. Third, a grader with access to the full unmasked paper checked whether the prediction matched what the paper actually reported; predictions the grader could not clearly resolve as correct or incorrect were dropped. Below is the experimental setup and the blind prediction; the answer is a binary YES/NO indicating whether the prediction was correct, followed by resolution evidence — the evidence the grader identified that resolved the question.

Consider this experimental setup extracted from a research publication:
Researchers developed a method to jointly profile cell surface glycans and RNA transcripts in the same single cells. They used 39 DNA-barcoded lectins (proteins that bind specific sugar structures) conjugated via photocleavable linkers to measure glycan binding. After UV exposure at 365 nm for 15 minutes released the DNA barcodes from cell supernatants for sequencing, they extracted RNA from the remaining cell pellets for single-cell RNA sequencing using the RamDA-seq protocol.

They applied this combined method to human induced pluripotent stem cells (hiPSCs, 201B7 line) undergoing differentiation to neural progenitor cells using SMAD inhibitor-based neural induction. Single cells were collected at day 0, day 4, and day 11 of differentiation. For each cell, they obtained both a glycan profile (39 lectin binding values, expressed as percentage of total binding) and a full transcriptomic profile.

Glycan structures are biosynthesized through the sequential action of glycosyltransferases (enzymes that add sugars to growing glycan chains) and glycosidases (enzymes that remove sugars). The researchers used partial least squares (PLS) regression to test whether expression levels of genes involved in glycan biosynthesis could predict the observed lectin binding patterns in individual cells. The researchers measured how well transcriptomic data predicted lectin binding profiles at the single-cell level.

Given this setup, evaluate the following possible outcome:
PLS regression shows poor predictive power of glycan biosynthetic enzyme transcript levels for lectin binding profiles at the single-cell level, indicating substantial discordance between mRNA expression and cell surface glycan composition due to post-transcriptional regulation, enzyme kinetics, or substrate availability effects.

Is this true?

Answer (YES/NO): NO